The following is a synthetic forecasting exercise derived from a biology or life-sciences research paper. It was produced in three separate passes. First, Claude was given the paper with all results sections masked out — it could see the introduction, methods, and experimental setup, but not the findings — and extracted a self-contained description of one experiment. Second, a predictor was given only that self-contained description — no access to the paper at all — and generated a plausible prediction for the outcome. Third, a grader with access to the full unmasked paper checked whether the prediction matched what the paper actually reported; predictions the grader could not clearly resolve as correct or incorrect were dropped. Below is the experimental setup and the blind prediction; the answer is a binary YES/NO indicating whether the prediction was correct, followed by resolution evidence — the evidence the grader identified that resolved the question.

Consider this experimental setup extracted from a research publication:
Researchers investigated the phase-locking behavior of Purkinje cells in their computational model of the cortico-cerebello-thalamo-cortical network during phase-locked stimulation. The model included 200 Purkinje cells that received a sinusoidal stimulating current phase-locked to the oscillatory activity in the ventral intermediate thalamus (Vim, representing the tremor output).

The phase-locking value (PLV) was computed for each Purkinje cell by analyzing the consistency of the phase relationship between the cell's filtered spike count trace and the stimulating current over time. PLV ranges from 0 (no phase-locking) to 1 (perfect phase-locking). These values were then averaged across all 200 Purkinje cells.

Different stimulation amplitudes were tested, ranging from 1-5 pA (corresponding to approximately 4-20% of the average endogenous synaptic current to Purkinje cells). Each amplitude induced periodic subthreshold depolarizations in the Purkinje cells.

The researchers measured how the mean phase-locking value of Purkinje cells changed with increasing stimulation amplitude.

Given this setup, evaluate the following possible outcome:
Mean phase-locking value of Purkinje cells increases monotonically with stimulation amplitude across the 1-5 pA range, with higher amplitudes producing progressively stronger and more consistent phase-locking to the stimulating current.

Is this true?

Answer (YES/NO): YES